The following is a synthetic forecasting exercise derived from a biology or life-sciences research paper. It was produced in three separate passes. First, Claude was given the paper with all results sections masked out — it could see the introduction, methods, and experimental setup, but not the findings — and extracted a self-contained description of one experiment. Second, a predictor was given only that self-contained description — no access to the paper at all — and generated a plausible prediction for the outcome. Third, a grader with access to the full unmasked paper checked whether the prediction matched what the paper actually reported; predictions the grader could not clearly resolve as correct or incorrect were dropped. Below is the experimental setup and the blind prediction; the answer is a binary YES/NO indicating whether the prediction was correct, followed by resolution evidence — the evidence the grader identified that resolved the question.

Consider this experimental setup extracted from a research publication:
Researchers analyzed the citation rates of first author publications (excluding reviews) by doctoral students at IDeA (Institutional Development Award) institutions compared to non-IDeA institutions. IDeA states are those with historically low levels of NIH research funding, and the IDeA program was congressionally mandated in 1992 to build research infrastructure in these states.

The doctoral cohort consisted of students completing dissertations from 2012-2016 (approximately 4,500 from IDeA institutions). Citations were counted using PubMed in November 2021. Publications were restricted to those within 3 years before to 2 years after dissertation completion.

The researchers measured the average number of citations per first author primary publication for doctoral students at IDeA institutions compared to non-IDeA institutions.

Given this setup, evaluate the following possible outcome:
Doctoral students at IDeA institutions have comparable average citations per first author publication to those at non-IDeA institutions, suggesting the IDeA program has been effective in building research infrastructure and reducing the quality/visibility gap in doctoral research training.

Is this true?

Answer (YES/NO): NO